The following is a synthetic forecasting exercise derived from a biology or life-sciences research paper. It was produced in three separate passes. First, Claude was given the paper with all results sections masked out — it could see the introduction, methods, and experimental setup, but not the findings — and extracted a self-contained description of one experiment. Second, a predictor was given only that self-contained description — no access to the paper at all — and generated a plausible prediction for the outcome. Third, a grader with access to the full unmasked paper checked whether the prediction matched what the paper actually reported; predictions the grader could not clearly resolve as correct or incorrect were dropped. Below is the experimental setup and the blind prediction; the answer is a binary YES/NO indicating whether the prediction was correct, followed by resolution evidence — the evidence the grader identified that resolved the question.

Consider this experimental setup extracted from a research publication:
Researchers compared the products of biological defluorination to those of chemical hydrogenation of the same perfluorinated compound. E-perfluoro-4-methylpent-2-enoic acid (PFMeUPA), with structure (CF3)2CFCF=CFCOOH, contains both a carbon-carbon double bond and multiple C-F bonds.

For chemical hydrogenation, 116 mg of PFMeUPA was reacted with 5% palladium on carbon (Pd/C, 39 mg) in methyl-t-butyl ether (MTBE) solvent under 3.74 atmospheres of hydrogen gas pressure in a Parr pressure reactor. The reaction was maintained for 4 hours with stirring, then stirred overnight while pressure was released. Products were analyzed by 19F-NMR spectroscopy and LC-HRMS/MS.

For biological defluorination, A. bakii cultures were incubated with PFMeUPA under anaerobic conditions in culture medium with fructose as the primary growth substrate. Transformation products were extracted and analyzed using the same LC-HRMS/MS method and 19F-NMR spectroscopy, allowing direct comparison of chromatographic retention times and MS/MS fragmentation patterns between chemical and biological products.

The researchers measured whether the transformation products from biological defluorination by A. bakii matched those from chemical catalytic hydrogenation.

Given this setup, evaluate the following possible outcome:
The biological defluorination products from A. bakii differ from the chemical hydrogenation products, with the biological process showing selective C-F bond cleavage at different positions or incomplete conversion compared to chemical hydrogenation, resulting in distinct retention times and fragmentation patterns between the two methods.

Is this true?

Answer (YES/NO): NO